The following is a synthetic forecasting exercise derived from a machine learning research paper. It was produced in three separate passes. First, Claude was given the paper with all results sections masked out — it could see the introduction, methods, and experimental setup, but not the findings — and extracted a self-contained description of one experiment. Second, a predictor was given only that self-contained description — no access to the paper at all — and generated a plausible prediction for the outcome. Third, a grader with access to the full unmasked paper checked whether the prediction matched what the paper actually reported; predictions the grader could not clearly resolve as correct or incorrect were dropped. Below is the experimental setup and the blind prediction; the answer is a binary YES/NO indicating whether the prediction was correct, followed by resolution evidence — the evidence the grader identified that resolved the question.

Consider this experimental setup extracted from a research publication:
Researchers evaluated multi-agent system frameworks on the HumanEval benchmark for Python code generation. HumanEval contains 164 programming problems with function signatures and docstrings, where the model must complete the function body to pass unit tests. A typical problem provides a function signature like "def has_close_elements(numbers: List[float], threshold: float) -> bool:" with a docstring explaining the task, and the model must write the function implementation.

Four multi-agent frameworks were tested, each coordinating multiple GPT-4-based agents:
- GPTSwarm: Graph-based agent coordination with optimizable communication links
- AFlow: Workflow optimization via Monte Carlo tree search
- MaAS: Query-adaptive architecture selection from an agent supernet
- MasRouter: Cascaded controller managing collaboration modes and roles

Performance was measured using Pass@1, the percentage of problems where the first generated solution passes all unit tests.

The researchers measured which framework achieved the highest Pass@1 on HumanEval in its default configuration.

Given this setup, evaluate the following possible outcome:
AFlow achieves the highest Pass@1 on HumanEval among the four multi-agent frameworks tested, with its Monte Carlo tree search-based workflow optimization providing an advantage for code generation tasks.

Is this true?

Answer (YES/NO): NO